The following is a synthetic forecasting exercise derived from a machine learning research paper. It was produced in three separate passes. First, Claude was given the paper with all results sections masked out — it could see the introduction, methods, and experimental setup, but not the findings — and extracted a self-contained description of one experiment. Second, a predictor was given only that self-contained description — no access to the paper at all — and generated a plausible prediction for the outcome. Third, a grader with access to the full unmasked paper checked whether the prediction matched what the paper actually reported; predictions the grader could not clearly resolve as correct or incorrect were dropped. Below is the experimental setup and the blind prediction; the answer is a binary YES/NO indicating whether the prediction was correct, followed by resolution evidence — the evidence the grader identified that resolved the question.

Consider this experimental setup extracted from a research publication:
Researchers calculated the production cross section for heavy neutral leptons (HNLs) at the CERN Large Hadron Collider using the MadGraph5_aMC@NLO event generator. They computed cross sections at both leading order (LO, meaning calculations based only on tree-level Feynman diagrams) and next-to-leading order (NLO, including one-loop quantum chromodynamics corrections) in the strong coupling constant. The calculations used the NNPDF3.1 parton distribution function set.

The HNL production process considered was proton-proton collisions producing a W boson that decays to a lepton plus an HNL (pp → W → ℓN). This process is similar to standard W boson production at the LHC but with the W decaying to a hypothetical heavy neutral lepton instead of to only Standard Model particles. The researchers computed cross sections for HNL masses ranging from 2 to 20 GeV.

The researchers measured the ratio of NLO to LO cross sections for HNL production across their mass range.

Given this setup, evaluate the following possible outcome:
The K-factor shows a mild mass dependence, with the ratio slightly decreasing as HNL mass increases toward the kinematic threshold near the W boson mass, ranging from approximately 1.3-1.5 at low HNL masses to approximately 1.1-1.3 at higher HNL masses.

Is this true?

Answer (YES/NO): NO